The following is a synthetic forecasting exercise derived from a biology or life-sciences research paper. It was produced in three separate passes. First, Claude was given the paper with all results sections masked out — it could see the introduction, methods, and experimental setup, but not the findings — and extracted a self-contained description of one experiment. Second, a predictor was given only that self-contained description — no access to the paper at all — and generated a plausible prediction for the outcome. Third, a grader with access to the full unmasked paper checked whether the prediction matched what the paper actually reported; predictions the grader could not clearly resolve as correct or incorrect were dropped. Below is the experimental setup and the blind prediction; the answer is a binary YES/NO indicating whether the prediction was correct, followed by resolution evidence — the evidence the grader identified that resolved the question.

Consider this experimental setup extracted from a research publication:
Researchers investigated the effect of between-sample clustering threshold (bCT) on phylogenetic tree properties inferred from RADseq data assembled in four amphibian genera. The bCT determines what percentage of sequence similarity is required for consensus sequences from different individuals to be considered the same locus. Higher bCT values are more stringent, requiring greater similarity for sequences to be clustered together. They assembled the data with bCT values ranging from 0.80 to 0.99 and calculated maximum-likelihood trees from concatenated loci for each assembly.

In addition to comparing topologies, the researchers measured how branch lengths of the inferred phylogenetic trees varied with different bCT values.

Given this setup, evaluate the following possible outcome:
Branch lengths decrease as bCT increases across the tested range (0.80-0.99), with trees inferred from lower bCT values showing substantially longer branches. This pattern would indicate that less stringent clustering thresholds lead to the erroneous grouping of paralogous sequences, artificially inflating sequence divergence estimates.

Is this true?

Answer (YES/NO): YES